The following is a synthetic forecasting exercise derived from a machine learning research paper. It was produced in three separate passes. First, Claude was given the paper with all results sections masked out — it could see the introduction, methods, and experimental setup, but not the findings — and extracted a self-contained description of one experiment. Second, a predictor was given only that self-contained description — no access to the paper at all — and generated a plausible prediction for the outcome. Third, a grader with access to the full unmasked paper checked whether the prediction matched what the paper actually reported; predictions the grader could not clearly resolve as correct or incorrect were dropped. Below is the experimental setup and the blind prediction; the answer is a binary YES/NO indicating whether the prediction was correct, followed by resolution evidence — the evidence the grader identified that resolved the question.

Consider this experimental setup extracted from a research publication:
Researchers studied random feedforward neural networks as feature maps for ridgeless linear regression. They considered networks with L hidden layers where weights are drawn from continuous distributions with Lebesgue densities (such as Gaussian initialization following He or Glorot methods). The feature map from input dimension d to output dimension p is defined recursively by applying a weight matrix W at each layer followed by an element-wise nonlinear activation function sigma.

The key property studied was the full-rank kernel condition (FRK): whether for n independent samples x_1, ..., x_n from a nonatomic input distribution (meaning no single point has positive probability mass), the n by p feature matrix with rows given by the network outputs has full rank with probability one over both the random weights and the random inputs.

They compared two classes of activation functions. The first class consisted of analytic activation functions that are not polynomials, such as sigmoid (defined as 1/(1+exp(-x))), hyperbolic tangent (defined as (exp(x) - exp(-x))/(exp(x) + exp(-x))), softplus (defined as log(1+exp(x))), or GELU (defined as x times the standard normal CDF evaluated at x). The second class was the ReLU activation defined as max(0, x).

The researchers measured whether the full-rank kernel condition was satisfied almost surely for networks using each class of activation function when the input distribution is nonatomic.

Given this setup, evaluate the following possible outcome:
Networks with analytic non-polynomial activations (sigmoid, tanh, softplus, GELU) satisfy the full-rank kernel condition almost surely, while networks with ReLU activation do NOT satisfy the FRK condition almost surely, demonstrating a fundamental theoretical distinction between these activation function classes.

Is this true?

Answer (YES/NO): YES